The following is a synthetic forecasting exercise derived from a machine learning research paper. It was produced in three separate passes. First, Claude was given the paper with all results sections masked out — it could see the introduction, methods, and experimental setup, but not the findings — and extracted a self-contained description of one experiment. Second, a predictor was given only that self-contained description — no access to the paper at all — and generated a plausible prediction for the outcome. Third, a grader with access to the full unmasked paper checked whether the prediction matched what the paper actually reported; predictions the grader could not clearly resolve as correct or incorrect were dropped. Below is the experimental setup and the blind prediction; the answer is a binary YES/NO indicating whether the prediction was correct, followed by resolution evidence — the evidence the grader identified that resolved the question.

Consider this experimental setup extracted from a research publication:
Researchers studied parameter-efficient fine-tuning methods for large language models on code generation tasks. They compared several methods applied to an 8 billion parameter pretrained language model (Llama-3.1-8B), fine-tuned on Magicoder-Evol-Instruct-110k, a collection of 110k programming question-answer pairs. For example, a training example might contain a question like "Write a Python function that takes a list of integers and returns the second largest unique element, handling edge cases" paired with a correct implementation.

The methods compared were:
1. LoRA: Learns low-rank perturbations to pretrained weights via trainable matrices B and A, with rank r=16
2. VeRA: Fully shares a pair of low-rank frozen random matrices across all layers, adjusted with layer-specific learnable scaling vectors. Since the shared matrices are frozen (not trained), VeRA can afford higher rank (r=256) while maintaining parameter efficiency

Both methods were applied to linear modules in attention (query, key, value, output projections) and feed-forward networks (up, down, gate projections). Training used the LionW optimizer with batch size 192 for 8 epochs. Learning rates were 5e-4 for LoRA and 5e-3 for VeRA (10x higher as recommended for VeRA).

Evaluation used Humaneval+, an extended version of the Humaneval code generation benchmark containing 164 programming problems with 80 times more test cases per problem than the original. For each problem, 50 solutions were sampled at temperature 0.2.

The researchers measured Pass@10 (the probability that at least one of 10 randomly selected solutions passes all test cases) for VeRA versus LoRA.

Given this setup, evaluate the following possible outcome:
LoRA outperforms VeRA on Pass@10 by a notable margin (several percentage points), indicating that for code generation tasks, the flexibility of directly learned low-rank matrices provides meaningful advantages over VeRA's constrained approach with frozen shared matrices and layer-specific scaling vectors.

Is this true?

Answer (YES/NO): YES